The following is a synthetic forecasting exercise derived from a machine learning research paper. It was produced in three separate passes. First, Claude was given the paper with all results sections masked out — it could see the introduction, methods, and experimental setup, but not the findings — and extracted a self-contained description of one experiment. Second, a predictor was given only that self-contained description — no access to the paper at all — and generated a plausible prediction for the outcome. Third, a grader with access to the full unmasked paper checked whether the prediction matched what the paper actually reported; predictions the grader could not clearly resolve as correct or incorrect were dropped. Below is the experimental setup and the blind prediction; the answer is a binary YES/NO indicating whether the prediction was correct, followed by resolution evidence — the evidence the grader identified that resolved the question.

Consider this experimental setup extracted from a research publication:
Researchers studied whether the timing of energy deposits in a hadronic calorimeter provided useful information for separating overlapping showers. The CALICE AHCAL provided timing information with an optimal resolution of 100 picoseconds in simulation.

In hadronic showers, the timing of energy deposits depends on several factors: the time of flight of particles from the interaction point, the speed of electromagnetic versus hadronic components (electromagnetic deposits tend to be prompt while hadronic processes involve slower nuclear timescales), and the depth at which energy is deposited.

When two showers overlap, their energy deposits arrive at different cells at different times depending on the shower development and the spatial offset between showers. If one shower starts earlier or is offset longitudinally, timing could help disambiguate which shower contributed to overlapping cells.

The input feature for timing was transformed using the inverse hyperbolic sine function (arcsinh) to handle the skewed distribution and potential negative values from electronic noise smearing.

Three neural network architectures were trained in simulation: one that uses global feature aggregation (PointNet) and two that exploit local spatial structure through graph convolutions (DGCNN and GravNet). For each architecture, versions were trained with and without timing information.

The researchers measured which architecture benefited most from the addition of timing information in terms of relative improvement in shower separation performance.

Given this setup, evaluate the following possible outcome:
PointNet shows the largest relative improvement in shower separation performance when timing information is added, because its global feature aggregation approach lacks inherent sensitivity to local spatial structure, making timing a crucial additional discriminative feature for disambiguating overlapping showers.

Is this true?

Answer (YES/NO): NO